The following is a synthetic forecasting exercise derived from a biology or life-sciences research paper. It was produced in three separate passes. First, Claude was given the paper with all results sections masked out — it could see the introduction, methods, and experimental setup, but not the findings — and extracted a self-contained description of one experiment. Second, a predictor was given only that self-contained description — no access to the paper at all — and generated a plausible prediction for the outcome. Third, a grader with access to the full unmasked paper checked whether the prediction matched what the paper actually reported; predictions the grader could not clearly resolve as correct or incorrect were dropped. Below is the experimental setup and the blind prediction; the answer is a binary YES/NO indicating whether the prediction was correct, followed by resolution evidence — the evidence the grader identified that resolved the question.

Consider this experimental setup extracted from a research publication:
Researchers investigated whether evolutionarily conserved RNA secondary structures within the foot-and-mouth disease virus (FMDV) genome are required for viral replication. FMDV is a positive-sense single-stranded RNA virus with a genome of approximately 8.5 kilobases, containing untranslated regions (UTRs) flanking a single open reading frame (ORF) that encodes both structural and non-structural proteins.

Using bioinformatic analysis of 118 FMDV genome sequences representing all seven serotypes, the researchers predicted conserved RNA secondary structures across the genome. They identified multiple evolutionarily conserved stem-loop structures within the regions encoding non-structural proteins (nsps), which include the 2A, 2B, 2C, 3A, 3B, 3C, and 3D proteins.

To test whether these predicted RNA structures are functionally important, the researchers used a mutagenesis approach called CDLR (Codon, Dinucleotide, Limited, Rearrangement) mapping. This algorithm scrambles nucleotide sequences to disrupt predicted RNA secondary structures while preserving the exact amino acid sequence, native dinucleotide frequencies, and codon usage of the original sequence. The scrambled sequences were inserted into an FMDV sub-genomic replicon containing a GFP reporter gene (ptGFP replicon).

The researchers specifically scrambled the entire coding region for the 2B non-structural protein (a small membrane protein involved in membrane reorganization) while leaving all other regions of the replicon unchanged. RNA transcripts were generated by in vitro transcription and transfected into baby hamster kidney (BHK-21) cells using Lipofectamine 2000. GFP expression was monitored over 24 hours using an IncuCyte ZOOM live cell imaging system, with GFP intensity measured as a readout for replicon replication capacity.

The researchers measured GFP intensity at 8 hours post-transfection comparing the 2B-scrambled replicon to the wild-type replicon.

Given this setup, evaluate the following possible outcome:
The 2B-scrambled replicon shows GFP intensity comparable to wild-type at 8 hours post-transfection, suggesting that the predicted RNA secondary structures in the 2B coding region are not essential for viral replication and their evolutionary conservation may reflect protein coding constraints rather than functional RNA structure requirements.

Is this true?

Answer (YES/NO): YES